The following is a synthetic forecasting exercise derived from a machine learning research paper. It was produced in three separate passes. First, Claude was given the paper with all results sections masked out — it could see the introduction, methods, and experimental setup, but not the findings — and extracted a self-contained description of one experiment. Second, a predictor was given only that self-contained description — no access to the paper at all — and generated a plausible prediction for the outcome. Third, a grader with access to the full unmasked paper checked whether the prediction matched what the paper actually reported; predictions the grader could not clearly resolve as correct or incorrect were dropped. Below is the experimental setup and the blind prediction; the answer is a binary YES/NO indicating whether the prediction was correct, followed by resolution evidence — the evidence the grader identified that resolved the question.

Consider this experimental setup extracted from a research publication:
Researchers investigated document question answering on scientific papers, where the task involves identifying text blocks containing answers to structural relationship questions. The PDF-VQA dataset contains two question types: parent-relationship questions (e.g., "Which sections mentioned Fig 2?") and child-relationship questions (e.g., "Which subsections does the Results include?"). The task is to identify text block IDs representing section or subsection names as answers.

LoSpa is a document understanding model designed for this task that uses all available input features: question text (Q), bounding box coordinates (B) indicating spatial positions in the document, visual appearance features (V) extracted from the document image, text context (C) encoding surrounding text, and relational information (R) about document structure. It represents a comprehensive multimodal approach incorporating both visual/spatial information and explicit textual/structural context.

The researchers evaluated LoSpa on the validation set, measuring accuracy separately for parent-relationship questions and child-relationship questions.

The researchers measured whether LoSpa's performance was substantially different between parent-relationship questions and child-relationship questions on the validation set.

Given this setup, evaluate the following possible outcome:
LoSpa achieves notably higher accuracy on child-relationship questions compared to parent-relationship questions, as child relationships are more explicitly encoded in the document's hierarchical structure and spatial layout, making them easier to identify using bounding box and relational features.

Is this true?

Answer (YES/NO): NO